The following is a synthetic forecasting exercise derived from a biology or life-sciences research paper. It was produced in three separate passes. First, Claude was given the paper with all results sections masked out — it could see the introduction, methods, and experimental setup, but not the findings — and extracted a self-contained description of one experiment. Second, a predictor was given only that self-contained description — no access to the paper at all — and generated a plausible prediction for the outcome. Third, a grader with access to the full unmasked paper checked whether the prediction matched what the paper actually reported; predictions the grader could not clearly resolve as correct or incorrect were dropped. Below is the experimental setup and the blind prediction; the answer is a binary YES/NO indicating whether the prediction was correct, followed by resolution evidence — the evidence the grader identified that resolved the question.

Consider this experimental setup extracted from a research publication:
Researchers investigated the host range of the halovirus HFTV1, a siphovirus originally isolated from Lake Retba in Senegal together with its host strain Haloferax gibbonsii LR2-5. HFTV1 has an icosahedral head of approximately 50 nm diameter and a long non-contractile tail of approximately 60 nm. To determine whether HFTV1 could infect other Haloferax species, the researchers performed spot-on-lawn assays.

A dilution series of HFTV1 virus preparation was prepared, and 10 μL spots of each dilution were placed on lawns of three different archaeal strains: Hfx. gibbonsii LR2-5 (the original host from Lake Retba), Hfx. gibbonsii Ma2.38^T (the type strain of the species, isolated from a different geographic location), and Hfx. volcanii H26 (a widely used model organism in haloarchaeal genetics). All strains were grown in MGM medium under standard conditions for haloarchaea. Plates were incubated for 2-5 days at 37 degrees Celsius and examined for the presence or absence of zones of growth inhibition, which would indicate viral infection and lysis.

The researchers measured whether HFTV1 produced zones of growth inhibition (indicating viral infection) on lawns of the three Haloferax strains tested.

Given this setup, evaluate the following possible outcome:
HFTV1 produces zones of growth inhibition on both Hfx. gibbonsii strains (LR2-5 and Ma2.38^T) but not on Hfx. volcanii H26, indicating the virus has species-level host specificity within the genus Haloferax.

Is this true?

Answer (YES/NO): NO